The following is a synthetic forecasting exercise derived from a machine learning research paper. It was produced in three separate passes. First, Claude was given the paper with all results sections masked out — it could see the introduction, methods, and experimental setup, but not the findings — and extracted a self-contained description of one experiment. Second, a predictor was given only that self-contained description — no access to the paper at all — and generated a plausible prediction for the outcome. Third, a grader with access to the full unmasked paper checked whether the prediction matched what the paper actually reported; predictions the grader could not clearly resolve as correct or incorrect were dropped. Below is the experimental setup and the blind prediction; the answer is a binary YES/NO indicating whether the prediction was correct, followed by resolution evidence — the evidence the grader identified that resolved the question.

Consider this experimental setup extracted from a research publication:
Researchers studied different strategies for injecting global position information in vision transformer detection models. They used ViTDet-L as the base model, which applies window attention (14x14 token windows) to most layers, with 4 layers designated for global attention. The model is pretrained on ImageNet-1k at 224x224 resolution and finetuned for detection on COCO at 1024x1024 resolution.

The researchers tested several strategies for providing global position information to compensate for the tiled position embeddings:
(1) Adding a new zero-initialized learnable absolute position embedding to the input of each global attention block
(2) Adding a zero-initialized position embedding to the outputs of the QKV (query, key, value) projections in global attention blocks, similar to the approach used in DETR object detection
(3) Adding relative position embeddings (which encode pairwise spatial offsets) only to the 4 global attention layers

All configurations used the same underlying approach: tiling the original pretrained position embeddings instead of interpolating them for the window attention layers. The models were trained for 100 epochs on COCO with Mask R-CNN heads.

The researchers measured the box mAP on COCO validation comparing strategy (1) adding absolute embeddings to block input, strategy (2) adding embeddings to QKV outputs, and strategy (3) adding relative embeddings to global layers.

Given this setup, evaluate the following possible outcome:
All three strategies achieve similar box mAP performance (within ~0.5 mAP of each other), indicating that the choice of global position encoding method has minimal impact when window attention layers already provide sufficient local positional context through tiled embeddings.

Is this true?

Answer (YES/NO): NO